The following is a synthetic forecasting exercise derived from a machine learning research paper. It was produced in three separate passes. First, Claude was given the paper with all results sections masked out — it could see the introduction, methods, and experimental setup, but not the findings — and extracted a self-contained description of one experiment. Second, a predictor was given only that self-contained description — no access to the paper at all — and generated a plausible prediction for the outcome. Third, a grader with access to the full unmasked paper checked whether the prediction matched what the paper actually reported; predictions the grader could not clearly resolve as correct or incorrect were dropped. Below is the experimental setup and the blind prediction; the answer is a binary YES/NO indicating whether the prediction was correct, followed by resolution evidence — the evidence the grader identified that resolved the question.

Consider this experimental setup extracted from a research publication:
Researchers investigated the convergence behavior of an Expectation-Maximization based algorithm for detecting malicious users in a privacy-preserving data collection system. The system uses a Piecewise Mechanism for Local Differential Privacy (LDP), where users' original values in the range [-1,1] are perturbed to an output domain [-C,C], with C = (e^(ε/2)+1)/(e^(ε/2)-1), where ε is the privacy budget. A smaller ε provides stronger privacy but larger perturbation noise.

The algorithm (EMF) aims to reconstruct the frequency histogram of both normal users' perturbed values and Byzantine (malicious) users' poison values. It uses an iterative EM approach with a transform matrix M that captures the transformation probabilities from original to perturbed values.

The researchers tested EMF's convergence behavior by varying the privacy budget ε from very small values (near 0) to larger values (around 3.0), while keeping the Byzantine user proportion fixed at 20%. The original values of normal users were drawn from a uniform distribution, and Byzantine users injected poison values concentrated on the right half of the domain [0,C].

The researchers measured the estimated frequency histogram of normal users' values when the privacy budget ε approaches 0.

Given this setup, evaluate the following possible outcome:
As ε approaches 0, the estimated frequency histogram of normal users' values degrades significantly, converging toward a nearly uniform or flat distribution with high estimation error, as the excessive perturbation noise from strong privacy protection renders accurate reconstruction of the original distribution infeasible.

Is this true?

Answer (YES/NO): NO